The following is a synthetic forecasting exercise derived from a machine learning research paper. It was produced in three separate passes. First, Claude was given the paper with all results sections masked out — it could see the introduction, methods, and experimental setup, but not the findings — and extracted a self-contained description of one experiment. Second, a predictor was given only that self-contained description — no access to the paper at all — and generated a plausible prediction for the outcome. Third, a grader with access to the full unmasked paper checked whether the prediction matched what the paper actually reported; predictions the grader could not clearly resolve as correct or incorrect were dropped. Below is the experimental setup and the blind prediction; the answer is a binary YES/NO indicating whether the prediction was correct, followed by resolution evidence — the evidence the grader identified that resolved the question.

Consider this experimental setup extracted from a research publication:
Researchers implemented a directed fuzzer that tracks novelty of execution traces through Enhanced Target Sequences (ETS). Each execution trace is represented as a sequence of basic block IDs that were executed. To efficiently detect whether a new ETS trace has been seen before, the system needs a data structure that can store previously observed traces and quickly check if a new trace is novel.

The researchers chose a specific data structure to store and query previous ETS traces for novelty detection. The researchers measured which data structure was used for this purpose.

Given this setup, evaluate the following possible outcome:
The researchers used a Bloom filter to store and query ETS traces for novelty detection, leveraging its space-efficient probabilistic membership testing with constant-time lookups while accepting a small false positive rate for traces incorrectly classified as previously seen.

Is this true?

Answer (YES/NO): NO